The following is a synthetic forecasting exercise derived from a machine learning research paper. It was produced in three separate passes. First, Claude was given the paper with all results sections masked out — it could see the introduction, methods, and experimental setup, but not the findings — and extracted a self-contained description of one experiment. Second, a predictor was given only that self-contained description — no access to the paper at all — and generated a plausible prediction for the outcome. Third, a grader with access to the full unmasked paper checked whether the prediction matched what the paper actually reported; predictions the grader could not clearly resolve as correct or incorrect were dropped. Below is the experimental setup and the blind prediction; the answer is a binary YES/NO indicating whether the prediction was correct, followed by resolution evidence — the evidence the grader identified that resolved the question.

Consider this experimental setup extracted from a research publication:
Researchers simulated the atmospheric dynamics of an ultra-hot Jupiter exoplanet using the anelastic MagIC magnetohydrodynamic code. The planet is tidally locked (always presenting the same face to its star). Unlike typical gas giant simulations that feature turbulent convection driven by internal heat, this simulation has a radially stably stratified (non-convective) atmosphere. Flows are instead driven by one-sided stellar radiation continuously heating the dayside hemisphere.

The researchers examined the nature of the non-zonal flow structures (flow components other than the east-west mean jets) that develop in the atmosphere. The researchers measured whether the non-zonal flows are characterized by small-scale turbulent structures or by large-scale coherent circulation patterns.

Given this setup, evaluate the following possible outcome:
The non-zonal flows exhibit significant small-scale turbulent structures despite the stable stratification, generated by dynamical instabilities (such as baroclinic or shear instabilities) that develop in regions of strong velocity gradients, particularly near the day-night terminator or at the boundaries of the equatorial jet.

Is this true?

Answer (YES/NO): NO